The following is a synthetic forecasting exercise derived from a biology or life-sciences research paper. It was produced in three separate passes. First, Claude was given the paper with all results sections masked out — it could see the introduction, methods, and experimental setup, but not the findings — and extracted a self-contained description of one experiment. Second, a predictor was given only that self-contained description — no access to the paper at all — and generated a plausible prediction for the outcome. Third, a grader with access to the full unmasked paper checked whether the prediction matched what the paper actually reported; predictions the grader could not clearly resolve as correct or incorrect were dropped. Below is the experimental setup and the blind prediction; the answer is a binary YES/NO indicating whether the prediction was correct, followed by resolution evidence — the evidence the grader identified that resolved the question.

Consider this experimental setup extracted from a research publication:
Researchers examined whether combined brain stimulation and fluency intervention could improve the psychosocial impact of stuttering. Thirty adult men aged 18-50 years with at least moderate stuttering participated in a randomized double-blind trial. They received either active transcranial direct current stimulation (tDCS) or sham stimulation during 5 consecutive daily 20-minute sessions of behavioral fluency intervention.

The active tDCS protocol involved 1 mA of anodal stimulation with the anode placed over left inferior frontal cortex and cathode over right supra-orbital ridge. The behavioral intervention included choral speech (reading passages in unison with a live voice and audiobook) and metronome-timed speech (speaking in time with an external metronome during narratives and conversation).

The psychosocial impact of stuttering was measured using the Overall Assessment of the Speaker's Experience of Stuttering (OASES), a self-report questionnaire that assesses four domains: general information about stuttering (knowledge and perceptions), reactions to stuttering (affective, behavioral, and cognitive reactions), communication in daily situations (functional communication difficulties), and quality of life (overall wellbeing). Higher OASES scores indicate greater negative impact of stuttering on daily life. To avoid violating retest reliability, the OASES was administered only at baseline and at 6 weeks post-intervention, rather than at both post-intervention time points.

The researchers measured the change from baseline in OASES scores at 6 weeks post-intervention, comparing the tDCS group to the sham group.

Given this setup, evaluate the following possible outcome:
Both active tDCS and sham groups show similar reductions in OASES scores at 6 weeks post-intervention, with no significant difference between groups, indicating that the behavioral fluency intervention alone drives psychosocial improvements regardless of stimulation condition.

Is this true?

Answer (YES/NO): YES